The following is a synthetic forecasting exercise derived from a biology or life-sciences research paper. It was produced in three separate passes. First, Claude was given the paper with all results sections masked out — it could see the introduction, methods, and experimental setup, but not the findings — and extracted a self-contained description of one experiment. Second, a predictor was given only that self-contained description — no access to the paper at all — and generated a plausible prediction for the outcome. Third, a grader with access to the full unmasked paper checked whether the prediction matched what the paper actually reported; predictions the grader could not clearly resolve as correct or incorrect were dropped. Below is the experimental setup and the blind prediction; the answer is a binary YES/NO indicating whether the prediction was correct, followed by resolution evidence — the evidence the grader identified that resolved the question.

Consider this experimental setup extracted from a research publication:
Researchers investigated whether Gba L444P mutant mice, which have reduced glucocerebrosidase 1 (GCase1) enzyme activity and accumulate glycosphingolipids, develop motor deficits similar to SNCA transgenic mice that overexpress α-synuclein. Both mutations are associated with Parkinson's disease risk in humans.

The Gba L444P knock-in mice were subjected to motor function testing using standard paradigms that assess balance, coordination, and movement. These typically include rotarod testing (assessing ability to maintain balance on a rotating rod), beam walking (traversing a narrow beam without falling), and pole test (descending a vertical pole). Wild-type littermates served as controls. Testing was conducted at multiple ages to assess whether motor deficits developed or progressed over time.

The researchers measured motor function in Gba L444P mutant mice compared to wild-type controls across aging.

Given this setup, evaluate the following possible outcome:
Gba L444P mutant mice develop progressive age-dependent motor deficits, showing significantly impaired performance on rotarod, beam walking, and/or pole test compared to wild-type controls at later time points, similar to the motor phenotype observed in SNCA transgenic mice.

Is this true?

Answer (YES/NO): NO